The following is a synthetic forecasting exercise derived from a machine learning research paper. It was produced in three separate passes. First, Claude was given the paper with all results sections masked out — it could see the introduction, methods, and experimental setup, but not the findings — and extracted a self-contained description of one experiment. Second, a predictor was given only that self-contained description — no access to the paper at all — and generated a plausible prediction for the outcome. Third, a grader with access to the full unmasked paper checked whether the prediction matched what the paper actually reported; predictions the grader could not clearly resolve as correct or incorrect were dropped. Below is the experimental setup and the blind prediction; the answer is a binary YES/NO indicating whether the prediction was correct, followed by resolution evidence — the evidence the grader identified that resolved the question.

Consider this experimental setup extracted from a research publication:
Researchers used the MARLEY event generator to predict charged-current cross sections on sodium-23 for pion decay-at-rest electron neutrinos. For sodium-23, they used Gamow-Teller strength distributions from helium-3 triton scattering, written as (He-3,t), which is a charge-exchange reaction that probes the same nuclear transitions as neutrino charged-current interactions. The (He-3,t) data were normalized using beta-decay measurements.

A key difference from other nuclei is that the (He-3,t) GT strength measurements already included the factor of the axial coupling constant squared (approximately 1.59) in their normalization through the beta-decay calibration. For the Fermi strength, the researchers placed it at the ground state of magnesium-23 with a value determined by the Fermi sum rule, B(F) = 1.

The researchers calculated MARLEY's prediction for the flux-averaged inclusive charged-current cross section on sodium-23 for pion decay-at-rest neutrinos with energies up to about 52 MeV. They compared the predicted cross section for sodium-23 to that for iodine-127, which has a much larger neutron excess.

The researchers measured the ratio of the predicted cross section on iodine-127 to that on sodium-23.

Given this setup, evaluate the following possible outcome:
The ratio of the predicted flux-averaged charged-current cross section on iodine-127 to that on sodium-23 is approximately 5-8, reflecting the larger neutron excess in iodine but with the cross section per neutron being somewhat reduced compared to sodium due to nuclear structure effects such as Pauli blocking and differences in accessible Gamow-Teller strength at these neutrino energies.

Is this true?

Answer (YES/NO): NO